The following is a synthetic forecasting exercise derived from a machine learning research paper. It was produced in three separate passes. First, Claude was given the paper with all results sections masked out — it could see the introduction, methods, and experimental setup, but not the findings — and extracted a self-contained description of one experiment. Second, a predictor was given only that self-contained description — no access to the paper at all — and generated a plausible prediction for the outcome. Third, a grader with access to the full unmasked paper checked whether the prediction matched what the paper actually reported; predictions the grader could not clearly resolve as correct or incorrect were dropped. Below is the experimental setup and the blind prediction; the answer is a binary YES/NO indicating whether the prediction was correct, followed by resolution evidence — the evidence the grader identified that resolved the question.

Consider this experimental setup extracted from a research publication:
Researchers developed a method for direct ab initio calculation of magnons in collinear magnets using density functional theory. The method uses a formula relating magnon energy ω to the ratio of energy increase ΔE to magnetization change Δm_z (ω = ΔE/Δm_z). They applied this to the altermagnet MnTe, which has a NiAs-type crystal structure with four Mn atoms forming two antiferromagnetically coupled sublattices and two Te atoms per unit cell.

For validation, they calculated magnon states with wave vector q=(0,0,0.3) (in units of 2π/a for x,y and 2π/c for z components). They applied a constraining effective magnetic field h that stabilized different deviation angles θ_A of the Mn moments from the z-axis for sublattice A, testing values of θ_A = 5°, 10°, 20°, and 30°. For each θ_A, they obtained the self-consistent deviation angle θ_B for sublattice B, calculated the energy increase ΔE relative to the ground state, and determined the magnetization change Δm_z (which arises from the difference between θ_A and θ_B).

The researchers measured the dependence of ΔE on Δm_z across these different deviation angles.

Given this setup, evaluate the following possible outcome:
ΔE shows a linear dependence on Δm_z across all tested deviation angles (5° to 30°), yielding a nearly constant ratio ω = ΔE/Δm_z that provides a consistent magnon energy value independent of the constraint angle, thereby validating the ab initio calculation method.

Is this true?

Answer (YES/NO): YES